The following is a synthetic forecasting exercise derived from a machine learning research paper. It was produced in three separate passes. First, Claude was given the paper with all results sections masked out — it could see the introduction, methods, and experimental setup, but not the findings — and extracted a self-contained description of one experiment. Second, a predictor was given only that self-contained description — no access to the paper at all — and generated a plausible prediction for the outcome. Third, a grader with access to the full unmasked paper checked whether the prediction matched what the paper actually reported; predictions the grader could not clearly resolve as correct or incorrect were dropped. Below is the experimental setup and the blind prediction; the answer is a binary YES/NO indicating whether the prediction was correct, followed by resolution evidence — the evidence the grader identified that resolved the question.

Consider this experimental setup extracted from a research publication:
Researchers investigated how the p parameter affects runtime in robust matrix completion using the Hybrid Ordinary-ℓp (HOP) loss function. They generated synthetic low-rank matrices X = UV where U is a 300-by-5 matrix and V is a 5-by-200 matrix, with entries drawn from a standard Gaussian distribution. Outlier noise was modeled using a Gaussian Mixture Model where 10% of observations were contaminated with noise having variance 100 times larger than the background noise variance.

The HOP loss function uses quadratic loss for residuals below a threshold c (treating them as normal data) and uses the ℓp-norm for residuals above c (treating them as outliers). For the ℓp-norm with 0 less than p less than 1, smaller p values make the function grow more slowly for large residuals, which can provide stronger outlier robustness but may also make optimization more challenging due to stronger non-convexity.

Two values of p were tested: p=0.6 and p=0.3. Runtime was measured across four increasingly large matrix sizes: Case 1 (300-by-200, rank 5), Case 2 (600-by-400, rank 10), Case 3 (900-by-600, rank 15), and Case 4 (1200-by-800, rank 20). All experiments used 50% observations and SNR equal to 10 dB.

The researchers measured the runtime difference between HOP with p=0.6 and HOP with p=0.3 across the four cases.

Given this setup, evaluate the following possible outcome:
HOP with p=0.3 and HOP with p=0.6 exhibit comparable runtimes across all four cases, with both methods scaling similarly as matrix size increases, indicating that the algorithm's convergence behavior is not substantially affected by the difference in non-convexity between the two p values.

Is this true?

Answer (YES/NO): YES